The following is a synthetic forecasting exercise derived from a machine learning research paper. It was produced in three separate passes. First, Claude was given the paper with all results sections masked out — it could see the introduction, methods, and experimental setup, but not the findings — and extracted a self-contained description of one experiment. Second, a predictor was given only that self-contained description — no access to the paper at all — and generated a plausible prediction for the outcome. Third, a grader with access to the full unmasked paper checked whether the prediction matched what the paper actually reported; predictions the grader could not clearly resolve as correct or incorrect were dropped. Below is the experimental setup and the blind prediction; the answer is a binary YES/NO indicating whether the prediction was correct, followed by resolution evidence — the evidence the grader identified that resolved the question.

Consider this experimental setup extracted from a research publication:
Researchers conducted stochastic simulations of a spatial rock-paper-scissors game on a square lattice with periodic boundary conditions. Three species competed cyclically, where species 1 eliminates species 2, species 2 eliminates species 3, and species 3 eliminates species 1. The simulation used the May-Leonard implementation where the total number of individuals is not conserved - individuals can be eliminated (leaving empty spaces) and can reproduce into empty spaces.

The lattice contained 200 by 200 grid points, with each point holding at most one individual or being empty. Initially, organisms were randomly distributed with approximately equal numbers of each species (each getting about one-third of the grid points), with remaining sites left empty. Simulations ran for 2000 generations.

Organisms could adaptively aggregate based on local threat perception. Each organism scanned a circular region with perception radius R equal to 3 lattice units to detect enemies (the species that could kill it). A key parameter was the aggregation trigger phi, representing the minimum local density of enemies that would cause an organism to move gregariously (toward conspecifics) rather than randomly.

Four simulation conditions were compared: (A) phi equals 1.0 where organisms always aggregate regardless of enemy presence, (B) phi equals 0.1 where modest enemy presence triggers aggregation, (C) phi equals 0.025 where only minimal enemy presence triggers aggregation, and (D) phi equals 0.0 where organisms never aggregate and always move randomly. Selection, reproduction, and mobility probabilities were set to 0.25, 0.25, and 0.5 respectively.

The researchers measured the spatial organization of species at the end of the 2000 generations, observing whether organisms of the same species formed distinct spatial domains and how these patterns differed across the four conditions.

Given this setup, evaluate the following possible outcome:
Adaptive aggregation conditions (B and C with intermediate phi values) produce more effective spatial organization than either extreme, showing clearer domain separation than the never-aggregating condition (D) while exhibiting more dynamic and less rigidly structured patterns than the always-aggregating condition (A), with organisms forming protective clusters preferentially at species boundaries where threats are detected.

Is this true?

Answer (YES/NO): NO